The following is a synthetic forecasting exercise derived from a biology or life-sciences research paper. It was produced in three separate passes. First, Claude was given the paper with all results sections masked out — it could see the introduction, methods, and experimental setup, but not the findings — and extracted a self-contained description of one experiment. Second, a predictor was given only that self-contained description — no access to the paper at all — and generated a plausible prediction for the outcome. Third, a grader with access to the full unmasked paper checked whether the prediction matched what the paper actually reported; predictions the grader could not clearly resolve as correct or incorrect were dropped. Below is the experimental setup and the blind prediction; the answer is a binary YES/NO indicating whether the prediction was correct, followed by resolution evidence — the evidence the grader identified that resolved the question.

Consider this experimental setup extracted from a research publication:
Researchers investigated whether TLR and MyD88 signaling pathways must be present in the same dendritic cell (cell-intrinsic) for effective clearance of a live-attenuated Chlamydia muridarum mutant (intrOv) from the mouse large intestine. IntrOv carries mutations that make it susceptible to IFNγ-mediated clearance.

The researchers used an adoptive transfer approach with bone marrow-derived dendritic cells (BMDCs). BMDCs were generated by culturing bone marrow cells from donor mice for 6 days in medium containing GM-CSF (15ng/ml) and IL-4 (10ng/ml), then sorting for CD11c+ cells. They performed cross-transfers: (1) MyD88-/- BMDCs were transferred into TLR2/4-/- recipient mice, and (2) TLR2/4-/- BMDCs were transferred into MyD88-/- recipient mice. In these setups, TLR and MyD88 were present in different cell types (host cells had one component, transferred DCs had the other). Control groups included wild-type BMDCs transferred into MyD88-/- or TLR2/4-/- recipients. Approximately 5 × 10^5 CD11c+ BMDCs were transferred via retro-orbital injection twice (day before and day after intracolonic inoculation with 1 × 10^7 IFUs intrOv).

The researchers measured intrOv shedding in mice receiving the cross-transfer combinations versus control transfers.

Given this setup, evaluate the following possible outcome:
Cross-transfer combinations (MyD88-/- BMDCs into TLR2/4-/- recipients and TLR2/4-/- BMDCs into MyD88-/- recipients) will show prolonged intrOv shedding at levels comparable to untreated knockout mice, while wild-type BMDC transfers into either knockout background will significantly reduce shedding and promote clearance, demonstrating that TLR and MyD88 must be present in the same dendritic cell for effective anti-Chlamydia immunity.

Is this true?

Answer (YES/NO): YES